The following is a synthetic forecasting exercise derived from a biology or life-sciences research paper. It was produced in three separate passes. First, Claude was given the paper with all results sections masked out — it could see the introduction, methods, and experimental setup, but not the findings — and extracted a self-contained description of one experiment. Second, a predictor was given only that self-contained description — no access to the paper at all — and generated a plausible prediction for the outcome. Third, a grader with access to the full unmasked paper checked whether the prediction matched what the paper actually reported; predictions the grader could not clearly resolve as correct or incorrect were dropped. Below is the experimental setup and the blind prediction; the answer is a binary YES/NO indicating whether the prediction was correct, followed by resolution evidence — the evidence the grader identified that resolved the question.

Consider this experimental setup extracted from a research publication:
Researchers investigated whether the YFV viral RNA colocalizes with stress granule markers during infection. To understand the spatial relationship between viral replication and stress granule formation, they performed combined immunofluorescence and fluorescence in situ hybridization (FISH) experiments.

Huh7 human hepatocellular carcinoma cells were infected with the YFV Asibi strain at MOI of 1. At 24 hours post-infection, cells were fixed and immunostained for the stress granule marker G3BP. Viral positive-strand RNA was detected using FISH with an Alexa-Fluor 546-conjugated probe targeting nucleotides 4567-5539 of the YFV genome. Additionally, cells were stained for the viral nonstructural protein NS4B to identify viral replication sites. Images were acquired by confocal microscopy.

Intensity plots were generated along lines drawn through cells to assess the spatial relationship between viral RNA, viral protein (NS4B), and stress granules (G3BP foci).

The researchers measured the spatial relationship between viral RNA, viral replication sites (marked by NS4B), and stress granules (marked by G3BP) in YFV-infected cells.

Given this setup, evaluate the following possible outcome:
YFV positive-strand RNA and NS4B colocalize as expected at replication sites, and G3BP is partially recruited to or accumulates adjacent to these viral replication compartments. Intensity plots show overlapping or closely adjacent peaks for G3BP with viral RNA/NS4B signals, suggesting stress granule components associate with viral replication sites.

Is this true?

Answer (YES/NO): NO